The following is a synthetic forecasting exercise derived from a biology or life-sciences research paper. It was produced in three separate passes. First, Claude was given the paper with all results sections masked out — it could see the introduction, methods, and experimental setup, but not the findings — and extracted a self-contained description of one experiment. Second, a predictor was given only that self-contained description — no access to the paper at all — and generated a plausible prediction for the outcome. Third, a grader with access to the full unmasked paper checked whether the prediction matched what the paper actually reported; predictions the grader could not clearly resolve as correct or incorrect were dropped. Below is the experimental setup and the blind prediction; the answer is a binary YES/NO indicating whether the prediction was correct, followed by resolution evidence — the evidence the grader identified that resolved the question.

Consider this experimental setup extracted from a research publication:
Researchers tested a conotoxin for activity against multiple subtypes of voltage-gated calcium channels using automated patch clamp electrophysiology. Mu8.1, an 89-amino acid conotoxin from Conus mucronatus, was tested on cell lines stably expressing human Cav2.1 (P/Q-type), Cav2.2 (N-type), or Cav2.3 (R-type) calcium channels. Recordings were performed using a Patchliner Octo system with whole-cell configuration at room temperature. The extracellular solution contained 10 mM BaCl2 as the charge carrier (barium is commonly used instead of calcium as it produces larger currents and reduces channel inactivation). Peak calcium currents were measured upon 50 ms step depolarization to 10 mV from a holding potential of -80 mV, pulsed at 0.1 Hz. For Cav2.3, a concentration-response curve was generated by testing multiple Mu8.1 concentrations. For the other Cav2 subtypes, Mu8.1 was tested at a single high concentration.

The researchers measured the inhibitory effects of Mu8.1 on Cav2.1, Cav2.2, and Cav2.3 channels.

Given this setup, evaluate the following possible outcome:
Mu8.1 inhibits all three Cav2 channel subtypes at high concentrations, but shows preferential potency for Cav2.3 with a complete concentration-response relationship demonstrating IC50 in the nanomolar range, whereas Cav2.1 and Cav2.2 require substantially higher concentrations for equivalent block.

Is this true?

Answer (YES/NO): NO